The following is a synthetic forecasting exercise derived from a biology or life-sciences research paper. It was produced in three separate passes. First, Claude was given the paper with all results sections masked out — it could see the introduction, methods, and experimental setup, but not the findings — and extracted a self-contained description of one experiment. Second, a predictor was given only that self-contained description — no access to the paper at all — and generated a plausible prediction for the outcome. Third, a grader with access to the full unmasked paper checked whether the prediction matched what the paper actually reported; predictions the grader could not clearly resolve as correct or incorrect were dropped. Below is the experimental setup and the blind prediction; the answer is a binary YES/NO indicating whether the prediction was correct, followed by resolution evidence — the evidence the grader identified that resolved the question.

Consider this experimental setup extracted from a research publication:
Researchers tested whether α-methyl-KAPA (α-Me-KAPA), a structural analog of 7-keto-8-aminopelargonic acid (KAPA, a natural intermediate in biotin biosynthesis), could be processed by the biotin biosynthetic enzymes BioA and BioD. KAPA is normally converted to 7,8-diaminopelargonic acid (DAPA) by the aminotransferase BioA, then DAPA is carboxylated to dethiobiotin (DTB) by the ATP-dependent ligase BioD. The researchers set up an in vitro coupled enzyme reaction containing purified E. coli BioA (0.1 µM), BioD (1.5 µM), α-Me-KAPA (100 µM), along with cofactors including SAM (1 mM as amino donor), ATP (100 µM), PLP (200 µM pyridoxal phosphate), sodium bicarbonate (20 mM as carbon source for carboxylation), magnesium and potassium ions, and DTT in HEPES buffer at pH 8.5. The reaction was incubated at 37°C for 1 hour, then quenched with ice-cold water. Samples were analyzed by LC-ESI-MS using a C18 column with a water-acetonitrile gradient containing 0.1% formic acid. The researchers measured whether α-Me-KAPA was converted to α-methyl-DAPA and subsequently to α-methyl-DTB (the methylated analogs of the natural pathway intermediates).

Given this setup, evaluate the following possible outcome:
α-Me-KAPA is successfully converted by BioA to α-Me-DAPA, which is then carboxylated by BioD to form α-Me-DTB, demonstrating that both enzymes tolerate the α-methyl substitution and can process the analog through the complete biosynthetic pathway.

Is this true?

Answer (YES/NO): YES